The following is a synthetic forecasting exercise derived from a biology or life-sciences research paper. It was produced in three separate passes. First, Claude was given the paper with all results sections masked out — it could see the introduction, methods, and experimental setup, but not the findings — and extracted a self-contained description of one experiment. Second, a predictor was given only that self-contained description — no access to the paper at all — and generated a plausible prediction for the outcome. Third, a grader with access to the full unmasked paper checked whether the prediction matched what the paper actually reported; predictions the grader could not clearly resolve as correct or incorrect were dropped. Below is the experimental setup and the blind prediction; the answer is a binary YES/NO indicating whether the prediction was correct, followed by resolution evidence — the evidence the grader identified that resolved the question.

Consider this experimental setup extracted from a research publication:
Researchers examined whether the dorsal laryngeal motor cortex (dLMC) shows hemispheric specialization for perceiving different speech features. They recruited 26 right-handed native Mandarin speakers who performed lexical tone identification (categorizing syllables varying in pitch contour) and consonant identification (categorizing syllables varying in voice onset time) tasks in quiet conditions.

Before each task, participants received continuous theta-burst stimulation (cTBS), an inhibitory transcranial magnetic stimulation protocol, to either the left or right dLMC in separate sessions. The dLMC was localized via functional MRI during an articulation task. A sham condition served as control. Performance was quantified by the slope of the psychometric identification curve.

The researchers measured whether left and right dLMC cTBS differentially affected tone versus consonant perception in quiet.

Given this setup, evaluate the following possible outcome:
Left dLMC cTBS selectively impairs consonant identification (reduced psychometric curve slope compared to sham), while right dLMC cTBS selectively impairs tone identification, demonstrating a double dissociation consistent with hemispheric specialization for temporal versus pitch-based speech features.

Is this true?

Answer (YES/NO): NO